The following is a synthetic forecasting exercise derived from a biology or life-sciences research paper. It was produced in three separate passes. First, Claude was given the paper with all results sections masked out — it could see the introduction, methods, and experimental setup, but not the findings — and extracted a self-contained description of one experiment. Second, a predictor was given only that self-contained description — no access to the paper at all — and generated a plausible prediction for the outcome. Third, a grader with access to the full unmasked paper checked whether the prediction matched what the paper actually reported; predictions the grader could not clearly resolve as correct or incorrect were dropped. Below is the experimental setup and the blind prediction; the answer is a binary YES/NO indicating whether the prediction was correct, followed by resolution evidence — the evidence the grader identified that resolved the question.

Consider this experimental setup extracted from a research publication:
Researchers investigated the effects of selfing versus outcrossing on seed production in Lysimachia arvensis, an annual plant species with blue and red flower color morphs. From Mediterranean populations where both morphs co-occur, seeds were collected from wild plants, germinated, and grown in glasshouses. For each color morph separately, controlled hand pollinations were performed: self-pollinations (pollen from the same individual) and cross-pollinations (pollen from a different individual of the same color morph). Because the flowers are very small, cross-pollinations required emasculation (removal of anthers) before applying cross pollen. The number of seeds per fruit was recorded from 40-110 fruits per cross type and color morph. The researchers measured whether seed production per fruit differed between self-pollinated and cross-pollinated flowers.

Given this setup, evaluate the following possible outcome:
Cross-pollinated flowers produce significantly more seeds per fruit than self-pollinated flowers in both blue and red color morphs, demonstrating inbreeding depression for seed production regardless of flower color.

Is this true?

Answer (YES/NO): NO